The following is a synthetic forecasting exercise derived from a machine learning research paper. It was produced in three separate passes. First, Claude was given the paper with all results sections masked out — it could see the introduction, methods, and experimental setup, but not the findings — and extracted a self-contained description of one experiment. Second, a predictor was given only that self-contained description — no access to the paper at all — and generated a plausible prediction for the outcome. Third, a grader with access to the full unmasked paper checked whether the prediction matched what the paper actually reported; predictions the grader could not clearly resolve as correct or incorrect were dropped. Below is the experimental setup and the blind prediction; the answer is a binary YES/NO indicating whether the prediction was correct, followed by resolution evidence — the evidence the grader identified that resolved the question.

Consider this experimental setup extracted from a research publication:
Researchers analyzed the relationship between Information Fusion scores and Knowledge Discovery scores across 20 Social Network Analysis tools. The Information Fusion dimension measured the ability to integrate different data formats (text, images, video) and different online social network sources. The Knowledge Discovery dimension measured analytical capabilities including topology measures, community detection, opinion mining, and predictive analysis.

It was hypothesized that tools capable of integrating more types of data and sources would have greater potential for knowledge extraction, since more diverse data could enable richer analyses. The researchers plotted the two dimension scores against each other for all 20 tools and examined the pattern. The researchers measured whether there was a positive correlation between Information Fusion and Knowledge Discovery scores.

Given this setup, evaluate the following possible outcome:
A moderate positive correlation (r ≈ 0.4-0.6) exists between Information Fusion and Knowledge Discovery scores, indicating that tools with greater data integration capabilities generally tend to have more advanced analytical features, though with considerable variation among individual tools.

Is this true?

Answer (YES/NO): NO